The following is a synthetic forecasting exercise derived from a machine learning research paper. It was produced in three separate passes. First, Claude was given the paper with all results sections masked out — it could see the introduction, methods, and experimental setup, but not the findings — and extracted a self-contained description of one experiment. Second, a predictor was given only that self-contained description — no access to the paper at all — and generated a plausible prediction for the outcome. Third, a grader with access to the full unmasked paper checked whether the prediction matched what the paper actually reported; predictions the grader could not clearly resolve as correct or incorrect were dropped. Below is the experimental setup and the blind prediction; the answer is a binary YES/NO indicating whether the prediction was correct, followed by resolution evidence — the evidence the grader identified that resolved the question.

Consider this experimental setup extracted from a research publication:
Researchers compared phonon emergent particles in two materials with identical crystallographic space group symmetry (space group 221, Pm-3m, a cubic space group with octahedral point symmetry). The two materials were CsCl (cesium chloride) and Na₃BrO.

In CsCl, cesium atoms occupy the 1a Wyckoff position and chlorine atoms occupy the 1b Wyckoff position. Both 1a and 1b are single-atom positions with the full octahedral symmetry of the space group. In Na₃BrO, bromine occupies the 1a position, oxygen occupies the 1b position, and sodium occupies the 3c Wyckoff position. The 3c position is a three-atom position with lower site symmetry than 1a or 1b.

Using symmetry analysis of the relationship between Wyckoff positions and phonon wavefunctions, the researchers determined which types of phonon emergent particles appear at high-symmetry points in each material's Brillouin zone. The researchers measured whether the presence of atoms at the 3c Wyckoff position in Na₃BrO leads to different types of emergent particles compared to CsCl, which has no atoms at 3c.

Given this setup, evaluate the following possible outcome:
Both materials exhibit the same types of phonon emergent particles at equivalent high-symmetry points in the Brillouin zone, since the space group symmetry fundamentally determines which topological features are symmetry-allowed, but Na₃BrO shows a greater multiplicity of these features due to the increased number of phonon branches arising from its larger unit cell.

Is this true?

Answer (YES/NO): NO